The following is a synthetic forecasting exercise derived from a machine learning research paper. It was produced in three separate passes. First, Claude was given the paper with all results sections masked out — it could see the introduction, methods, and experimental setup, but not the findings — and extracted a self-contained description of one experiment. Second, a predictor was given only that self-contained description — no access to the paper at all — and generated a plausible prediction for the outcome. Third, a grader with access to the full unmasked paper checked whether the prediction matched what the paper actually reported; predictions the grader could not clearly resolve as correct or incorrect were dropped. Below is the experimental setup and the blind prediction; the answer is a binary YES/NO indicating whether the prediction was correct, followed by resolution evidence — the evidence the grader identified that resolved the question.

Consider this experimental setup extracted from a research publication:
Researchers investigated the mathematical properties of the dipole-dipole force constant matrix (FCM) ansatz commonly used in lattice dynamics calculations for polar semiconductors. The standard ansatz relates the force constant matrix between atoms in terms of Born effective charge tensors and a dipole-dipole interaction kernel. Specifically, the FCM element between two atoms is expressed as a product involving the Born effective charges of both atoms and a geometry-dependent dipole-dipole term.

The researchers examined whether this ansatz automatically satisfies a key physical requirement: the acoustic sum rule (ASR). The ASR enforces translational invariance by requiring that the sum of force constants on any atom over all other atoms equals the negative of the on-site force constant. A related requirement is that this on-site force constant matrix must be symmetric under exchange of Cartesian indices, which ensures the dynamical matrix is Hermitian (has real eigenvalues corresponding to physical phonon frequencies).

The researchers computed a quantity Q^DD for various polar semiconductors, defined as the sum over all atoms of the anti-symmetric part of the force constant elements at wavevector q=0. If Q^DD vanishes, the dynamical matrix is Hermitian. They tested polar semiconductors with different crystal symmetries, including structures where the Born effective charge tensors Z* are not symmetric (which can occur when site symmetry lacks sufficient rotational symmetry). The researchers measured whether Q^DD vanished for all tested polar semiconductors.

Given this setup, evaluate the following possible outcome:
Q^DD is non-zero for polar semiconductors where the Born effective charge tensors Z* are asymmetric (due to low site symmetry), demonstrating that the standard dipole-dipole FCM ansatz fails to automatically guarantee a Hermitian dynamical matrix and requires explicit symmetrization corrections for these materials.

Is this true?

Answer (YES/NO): YES